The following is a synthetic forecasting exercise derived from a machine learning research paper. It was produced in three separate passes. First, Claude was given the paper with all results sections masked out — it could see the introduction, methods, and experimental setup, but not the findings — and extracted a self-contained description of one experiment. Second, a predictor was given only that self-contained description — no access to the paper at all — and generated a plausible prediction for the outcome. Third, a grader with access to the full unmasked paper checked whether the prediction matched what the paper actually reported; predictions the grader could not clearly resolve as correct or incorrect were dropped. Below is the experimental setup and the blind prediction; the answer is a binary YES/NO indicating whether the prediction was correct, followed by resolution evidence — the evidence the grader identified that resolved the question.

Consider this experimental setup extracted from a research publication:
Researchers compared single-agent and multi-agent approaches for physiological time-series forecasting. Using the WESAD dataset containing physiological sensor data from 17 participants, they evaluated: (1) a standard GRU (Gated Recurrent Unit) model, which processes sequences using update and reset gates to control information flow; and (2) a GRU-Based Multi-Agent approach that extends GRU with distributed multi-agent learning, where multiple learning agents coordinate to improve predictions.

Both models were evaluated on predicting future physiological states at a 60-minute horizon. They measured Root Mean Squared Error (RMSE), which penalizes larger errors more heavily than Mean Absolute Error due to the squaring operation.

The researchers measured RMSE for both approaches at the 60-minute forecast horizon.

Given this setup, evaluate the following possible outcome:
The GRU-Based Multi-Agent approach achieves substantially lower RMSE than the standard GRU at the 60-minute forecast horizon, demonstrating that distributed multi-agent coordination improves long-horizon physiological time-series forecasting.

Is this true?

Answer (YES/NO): NO